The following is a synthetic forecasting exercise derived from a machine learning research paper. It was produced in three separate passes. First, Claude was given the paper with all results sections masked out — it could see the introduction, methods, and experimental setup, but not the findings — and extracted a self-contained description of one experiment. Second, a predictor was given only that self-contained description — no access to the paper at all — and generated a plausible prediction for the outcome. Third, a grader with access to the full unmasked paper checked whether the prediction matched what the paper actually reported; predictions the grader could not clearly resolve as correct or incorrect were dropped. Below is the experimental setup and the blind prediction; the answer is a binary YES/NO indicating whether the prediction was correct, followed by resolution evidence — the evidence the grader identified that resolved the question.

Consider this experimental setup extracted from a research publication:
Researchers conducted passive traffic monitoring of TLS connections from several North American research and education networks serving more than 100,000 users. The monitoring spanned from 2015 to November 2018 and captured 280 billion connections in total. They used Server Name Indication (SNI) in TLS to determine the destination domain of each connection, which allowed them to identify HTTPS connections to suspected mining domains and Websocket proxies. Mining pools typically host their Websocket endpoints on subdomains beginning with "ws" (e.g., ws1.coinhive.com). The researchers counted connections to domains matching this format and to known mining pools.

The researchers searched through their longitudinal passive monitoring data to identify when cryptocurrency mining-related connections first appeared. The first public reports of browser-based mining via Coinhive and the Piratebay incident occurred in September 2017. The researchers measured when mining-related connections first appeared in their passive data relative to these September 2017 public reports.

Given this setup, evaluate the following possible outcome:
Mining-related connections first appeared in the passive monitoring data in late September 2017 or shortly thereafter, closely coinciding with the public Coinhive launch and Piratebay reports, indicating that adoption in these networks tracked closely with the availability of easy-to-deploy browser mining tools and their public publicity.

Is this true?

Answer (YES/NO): NO